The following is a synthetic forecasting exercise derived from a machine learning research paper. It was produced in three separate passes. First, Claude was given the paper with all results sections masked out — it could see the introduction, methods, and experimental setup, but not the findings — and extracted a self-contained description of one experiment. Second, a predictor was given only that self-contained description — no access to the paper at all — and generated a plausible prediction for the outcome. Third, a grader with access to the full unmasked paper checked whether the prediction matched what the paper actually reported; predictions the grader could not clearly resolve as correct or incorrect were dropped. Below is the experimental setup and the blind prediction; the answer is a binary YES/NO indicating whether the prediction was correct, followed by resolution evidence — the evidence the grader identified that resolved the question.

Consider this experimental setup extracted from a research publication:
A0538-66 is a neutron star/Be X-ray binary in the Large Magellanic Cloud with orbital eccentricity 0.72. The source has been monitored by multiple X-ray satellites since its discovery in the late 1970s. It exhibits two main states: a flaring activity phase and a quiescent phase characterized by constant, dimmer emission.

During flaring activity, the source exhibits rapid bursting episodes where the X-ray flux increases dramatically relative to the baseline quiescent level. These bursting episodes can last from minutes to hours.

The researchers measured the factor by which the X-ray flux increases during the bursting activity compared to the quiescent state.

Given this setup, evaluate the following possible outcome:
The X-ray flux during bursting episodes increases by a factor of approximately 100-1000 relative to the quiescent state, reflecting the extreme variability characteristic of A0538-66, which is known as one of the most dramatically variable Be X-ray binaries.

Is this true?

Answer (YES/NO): YES